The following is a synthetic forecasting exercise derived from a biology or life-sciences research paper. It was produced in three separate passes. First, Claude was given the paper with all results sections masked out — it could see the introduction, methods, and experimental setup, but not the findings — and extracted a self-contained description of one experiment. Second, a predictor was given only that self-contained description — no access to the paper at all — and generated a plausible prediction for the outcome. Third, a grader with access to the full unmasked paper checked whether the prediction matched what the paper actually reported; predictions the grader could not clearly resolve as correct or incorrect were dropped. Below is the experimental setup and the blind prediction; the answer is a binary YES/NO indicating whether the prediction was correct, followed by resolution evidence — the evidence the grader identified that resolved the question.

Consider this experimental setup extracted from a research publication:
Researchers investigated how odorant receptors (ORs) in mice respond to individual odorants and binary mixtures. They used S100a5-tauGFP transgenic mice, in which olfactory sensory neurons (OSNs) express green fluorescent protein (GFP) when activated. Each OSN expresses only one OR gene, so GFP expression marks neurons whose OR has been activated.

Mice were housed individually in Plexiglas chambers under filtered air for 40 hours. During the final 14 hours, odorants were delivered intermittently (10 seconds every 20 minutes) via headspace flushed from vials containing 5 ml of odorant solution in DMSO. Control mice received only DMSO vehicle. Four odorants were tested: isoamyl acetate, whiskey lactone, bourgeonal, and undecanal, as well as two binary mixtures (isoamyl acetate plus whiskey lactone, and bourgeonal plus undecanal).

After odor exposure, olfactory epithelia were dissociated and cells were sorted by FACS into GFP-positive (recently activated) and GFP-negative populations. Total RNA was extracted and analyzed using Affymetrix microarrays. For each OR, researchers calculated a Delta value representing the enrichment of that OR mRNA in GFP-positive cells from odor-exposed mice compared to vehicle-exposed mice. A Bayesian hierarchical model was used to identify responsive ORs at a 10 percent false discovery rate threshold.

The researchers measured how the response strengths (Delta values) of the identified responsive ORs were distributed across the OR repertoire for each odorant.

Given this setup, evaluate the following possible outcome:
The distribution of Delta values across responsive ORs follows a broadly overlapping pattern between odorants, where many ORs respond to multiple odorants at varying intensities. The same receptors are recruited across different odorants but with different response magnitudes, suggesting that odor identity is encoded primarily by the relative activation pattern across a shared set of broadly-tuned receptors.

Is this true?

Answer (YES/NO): NO